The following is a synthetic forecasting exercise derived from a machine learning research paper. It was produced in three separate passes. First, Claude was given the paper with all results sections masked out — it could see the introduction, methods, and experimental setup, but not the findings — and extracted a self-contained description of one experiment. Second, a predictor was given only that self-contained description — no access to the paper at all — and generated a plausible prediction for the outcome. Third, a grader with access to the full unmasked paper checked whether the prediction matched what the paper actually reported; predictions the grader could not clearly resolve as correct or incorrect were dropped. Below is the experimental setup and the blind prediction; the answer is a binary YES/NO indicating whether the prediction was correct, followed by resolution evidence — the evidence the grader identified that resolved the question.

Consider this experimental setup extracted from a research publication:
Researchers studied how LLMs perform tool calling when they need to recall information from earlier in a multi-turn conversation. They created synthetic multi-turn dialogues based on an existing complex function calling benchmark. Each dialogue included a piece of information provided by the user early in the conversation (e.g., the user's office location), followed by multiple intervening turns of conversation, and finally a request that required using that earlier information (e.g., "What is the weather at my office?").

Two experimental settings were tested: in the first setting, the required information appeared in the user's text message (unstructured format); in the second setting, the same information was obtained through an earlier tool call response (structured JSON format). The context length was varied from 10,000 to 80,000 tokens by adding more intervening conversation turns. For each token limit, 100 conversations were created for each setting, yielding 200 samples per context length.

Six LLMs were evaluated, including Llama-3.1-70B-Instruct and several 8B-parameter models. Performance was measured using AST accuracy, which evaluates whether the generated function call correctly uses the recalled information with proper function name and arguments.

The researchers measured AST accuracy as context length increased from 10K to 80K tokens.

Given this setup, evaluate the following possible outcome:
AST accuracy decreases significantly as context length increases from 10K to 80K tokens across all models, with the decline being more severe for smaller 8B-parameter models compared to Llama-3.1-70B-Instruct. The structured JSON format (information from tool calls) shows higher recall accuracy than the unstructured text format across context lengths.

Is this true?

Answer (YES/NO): NO